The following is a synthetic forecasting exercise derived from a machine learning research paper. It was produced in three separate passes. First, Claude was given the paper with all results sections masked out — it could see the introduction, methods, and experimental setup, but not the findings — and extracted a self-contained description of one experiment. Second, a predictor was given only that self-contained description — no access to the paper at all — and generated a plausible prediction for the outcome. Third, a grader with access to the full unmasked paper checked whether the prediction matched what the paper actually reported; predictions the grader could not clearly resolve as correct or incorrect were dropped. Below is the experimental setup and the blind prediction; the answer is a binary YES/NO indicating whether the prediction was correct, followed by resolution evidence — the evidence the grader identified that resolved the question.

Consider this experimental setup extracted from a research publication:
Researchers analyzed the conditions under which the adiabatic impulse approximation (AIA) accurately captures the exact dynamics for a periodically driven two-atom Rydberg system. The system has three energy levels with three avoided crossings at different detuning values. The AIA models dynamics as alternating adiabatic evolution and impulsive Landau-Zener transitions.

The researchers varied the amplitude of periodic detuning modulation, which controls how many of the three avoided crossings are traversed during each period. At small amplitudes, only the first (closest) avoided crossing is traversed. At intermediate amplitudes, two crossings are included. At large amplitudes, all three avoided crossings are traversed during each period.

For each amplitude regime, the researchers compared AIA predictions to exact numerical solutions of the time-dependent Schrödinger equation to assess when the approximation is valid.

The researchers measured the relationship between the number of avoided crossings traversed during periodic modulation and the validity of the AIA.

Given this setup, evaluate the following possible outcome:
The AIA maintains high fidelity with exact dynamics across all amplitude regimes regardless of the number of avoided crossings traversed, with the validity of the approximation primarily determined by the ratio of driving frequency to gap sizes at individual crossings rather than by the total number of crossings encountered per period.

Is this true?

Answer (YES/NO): NO